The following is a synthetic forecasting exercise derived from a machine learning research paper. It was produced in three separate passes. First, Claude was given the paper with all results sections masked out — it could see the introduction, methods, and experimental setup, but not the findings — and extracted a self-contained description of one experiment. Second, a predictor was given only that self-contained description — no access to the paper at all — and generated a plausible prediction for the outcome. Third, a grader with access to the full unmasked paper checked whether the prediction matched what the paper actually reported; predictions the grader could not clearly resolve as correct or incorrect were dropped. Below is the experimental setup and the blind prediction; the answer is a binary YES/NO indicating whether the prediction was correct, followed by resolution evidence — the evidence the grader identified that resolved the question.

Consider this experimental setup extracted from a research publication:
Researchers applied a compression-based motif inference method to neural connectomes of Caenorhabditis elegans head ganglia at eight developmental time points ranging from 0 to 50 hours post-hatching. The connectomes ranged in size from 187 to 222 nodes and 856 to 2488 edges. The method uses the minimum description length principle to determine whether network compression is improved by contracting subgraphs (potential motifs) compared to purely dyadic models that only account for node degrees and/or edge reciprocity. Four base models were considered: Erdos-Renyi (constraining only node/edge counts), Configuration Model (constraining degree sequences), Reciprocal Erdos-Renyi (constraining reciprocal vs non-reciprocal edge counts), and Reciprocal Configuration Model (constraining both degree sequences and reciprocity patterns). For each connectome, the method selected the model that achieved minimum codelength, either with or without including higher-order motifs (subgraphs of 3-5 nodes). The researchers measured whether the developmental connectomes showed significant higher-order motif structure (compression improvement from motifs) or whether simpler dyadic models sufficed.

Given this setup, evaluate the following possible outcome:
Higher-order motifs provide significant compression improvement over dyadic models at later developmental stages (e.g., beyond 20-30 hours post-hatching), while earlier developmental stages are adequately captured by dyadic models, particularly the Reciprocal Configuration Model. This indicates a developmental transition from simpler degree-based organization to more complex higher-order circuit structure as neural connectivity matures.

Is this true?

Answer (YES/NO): NO